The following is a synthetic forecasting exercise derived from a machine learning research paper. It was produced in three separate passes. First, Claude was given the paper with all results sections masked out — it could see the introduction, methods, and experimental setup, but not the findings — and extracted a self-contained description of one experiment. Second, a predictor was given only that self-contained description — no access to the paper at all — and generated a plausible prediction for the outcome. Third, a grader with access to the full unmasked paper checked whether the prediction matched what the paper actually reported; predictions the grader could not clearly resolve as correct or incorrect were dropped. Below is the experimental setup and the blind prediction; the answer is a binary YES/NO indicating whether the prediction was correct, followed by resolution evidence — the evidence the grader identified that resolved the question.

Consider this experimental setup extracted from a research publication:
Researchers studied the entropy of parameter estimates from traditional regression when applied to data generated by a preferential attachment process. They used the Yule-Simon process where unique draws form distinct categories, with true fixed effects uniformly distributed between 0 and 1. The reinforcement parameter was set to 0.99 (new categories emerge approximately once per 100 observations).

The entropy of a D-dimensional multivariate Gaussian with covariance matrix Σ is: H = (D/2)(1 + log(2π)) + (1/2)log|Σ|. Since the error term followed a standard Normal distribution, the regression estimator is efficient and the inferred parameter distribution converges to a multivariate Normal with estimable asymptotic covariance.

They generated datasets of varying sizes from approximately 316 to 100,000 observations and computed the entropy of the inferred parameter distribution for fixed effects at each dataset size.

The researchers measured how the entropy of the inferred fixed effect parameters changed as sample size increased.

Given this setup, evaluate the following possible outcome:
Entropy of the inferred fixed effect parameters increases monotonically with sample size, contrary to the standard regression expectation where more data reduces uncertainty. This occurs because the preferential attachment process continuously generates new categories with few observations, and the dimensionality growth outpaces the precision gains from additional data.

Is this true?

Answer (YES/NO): YES